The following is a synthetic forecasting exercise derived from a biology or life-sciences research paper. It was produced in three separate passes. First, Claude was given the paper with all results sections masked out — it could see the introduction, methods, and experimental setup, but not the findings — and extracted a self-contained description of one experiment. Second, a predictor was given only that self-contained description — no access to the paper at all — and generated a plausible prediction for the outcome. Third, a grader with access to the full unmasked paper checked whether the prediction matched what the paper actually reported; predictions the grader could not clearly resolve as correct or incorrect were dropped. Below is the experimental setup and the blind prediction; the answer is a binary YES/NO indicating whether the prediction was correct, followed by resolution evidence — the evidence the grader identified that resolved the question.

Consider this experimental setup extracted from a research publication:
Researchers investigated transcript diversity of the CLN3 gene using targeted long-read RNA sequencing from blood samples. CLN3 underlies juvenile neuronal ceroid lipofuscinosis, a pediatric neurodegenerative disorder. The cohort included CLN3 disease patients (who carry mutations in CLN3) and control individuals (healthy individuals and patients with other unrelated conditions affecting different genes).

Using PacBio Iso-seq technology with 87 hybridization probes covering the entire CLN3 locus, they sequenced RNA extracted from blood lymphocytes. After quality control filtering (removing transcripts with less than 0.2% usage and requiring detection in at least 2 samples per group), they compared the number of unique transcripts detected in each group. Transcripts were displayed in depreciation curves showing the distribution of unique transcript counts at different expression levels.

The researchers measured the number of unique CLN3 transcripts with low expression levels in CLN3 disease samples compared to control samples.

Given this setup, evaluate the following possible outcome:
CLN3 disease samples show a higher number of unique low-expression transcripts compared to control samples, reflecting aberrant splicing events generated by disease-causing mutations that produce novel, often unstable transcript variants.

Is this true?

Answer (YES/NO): YES